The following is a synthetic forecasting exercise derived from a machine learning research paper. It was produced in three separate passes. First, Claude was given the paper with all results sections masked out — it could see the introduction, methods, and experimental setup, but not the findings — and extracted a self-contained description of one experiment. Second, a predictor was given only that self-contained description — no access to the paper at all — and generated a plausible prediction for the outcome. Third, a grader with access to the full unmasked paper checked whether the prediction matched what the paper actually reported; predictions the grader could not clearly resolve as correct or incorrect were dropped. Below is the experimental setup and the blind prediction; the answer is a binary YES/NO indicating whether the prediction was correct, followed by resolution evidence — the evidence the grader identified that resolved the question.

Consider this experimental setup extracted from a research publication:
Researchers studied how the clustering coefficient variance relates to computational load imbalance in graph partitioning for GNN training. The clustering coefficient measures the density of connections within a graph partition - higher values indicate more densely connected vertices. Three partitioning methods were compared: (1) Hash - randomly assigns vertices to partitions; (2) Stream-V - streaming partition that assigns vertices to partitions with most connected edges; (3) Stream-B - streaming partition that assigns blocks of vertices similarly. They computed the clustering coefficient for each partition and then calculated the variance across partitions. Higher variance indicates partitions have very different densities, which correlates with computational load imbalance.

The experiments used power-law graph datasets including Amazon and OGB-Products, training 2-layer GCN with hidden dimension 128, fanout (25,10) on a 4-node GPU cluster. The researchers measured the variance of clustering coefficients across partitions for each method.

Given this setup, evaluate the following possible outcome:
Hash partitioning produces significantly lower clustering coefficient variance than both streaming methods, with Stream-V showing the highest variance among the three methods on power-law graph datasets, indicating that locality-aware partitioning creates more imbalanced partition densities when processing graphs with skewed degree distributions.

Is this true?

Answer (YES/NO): NO